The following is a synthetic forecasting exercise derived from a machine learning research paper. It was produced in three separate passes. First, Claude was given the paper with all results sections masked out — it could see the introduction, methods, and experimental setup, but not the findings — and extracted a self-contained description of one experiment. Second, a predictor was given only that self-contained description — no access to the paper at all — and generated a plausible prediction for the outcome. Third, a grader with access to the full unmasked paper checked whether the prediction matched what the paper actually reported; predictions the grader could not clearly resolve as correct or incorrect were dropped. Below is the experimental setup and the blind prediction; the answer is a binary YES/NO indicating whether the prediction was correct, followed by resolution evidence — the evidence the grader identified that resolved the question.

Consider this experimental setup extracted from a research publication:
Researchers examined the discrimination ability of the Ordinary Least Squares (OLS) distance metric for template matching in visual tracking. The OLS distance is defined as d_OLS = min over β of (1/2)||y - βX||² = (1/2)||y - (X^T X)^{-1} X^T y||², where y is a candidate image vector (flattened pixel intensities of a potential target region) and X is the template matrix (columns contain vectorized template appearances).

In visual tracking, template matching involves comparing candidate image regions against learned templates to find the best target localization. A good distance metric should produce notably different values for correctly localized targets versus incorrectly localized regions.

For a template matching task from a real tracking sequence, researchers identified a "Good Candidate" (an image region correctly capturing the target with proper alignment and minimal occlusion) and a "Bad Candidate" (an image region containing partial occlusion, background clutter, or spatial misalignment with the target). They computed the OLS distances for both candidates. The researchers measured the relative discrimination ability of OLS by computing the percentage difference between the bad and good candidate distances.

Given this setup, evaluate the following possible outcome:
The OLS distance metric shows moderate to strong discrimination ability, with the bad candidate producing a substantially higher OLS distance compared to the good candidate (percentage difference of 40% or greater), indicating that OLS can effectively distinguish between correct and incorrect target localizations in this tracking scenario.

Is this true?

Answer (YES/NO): NO